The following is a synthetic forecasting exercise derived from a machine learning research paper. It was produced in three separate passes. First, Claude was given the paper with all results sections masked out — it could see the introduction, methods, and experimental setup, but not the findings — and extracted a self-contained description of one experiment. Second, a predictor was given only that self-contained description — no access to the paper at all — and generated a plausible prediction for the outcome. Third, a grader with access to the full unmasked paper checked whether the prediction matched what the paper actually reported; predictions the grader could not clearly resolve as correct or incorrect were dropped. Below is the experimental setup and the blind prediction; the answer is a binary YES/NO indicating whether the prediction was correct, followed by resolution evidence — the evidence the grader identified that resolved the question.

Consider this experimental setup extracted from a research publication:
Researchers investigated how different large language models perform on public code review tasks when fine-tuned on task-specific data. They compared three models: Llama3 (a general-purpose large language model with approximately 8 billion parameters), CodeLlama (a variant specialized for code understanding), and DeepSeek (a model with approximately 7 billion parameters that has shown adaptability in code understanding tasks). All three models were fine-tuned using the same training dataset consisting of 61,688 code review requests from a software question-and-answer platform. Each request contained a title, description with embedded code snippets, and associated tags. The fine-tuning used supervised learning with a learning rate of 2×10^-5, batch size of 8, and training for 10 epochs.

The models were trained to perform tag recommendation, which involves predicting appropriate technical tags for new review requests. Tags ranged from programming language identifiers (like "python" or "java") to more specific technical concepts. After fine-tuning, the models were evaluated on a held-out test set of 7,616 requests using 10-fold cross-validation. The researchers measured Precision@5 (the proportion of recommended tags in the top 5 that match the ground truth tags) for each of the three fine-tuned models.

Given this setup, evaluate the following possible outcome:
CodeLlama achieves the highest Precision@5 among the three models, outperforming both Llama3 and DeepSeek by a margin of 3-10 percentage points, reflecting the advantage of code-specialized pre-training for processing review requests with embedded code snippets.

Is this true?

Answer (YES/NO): NO